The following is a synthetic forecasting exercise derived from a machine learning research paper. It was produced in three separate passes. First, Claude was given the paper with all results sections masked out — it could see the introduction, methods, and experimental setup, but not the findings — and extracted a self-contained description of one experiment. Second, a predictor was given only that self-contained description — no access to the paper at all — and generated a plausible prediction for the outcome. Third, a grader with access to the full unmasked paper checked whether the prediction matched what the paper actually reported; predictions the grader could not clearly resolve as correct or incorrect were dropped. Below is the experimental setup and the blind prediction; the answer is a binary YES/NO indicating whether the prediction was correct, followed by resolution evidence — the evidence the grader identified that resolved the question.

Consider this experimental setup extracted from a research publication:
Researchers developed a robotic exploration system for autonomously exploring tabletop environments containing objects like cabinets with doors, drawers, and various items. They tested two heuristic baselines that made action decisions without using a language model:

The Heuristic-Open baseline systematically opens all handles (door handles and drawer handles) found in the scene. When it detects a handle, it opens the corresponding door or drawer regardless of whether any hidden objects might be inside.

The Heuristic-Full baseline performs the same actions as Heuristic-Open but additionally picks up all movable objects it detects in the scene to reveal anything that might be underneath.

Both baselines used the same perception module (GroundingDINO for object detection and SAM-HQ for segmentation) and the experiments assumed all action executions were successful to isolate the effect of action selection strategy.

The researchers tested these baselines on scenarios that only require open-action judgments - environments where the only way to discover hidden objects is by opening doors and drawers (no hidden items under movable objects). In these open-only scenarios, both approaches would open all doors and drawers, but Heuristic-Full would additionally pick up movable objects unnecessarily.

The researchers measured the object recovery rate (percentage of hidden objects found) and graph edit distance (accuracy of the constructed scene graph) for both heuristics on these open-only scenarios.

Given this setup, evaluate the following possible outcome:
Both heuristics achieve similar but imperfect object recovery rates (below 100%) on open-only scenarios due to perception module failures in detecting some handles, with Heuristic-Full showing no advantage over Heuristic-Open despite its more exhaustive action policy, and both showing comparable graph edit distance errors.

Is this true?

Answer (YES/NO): NO